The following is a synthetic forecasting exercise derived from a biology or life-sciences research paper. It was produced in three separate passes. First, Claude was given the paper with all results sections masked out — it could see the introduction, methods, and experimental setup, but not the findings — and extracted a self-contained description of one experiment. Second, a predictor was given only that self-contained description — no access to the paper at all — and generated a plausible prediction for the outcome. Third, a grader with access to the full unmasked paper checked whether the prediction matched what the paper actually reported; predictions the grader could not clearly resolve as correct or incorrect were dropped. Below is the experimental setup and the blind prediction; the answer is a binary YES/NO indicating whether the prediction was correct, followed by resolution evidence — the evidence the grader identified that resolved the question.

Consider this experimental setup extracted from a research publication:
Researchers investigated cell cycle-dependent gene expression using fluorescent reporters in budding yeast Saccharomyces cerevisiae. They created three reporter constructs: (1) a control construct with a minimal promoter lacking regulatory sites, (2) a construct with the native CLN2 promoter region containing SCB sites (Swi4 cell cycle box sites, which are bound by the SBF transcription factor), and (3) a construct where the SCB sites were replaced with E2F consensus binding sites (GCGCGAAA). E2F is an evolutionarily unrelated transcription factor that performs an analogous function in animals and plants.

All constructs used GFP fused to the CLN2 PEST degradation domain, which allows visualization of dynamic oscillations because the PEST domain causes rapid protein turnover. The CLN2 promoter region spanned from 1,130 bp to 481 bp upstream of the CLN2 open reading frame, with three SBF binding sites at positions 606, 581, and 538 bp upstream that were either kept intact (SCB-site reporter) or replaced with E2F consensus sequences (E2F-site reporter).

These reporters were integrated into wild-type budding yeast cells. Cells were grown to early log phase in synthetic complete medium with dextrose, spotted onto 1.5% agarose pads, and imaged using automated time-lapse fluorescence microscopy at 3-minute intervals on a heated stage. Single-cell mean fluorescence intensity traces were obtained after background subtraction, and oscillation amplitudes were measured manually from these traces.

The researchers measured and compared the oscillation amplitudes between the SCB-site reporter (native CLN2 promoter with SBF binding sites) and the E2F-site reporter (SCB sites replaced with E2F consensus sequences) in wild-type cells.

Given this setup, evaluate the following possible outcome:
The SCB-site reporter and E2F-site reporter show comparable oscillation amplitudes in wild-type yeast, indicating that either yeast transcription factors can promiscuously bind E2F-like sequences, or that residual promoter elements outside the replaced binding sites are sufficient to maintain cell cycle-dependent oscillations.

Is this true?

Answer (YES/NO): YES